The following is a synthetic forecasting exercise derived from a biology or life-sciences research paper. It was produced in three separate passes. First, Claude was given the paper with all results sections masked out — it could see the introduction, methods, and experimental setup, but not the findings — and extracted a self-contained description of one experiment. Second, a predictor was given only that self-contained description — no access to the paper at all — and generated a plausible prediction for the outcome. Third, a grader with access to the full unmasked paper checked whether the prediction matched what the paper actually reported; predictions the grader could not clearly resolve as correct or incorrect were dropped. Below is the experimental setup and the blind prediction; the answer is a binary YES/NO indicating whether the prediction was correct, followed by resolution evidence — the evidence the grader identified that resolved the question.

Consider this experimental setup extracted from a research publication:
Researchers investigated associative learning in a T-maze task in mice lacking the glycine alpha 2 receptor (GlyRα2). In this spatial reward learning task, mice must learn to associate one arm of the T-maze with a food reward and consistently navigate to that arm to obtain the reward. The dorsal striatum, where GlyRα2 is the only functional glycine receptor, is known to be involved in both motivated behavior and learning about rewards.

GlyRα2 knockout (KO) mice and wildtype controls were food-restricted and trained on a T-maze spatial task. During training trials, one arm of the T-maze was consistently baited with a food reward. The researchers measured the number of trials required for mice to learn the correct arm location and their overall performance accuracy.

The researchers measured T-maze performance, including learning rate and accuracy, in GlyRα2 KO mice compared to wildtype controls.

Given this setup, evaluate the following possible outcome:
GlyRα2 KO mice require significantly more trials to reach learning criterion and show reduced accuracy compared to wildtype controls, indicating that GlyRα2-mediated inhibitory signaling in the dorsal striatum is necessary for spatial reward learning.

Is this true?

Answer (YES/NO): NO